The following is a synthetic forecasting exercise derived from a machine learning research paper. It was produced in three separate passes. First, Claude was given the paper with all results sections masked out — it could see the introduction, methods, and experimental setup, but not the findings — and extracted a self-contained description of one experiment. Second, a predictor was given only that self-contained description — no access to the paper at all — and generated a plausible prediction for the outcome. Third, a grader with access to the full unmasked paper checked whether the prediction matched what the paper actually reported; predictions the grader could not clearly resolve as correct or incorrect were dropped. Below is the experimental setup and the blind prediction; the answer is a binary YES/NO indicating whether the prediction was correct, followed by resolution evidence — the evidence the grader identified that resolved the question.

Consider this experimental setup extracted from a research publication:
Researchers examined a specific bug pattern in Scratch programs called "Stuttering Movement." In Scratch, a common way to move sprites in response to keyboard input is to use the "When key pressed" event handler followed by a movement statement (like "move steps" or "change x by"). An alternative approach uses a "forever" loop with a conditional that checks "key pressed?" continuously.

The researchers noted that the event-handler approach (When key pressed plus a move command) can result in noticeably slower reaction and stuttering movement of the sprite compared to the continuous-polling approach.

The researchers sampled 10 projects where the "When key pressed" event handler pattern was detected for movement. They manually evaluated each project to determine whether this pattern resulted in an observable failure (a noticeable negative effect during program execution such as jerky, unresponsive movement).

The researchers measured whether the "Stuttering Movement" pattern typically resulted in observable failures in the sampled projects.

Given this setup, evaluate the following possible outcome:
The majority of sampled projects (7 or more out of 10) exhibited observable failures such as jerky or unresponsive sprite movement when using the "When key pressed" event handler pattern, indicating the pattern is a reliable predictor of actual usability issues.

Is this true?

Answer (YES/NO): YES